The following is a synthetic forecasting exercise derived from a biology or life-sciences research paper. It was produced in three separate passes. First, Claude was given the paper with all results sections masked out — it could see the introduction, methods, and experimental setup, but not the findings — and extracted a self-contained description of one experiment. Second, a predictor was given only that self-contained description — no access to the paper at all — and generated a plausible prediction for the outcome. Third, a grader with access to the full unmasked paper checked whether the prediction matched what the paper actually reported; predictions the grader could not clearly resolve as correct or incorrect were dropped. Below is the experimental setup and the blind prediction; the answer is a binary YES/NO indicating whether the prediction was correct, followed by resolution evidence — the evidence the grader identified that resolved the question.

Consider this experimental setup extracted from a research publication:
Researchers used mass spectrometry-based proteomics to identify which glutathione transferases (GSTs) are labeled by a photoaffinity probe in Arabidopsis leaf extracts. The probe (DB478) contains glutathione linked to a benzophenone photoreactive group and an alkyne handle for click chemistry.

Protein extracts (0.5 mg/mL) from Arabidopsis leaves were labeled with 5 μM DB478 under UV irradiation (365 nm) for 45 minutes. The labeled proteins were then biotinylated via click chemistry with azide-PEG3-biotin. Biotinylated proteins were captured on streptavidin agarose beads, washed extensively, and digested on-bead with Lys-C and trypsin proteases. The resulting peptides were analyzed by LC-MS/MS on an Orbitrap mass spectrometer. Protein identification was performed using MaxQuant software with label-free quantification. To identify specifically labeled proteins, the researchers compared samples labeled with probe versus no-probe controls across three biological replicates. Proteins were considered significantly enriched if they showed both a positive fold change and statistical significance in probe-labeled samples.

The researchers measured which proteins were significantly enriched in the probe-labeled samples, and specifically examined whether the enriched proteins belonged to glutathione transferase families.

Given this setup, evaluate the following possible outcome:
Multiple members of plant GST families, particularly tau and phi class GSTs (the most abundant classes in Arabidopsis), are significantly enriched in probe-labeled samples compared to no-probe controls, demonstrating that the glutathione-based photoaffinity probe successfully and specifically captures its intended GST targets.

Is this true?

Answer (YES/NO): YES